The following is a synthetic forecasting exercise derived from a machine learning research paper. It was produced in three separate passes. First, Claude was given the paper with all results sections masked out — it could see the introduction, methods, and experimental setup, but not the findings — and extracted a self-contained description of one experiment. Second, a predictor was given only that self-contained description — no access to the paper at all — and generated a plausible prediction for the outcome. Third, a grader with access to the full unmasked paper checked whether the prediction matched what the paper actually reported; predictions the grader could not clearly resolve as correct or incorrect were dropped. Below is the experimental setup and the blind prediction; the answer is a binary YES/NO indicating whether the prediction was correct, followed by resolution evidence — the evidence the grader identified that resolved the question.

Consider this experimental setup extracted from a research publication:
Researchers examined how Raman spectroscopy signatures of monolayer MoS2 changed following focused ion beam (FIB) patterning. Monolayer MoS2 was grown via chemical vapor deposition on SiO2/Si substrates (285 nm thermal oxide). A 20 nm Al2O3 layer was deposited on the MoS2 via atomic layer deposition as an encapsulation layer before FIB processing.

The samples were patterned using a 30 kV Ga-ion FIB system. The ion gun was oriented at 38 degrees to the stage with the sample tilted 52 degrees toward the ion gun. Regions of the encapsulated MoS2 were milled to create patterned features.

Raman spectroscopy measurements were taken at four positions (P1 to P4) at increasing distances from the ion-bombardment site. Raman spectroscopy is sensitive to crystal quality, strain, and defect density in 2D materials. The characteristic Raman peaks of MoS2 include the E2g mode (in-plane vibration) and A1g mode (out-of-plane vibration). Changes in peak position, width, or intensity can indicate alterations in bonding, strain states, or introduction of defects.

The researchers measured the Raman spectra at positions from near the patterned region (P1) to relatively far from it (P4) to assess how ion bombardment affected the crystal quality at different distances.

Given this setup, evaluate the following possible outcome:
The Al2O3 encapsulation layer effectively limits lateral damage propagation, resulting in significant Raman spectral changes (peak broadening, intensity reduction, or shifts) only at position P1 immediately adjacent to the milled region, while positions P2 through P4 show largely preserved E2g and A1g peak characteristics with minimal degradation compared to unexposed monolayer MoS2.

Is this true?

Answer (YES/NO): NO